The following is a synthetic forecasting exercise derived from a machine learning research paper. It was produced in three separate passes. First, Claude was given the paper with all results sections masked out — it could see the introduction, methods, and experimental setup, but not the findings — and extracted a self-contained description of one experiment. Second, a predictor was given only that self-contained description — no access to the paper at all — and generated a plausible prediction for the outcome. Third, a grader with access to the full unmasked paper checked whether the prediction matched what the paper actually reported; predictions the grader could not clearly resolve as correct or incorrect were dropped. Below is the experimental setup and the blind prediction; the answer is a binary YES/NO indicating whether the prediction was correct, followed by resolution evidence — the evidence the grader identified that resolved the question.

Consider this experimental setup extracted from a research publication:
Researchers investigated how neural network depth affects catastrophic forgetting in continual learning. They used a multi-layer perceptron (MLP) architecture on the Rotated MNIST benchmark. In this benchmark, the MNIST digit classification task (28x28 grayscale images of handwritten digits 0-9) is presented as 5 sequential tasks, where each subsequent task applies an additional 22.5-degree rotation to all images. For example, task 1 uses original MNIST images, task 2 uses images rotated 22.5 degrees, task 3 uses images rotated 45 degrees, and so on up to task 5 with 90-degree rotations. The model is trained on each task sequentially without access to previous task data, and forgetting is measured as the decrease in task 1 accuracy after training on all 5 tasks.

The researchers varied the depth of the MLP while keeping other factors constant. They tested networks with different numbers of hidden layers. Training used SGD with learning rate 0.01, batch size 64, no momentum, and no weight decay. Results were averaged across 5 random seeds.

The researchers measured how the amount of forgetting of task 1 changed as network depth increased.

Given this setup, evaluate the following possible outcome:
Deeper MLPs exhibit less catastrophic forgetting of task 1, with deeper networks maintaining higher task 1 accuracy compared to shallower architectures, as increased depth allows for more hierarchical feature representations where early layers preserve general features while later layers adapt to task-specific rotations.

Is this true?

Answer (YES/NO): NO